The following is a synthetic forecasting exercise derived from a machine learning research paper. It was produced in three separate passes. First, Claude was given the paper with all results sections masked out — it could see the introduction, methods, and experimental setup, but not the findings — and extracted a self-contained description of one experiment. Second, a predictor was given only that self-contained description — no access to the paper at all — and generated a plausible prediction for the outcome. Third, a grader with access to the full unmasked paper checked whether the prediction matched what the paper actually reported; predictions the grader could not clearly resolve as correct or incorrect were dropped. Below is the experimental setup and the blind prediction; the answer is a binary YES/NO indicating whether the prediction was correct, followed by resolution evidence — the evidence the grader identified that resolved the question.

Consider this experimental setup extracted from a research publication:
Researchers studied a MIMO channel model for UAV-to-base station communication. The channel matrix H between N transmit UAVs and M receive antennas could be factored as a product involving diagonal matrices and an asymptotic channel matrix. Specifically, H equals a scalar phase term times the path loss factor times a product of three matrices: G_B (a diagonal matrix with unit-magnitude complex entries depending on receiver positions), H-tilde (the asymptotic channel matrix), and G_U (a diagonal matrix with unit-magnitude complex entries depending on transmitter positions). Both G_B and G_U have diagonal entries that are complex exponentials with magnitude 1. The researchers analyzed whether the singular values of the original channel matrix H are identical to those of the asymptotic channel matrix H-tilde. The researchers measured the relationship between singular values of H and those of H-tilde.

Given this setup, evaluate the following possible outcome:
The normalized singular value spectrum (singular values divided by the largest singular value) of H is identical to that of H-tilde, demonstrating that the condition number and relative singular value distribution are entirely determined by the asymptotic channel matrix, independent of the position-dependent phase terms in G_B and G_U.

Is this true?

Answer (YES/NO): NO